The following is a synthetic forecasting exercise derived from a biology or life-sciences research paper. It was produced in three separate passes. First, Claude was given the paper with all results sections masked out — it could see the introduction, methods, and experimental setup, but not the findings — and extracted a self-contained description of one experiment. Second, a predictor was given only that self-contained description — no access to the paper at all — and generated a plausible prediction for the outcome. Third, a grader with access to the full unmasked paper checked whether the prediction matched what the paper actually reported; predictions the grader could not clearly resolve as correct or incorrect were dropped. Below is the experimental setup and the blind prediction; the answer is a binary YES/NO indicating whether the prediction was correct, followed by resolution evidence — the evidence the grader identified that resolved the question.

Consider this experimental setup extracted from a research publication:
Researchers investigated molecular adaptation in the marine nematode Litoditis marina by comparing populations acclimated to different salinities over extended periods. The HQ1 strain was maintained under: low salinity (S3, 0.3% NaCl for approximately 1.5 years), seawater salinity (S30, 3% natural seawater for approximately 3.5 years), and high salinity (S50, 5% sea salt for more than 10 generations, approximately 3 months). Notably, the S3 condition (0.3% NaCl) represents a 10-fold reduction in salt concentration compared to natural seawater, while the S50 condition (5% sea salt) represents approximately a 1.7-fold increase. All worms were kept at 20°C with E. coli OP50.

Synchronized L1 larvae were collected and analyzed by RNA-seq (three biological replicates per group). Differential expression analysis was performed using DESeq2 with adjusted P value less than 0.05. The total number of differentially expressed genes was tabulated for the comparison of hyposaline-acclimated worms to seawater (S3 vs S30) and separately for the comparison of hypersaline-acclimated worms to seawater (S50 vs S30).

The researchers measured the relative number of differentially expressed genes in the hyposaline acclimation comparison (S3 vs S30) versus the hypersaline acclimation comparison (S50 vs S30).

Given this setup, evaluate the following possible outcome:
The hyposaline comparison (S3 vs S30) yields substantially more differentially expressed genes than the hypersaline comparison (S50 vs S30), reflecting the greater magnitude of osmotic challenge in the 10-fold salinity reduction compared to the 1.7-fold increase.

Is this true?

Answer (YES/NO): YES